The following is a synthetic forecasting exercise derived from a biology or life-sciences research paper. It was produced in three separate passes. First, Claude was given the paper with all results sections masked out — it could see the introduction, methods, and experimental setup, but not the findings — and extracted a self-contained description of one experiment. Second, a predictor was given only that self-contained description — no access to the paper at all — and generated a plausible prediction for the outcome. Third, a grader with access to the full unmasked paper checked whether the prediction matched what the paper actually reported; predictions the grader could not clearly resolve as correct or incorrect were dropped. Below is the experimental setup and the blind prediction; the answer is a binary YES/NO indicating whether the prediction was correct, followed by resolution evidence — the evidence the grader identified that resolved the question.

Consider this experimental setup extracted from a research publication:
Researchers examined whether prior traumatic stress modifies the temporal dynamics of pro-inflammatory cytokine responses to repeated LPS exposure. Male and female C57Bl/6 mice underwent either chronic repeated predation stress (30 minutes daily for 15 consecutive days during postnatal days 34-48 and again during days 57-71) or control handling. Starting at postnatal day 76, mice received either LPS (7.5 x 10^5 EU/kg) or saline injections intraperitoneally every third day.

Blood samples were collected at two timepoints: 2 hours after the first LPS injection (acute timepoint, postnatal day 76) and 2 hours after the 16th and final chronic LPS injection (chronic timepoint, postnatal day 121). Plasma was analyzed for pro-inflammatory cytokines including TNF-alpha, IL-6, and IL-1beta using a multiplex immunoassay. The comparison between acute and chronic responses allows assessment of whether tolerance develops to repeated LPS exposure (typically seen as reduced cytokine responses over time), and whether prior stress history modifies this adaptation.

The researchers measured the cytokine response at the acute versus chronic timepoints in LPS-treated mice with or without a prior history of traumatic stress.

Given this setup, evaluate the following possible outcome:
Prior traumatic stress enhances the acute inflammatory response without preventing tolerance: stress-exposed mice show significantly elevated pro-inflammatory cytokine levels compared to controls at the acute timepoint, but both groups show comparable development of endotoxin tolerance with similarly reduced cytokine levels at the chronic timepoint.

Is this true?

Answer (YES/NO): NO